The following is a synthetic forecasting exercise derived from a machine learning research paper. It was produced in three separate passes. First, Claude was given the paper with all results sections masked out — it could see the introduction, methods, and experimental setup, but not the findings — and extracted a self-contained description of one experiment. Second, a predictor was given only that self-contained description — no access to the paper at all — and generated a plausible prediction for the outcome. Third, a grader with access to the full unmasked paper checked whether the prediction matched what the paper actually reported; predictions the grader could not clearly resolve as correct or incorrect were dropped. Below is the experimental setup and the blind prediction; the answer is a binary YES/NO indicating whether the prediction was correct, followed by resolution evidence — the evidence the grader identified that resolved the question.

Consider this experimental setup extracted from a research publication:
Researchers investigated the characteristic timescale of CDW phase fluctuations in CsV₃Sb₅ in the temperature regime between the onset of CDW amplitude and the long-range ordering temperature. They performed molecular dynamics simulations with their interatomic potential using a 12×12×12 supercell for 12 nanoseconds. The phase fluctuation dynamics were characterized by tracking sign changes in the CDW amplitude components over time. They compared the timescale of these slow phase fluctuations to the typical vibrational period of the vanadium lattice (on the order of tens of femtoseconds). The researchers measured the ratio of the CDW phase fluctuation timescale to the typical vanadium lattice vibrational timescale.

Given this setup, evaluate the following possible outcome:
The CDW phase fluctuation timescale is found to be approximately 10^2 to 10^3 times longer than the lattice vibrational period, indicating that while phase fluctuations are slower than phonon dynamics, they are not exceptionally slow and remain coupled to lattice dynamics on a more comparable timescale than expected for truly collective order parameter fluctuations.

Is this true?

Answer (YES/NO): NO